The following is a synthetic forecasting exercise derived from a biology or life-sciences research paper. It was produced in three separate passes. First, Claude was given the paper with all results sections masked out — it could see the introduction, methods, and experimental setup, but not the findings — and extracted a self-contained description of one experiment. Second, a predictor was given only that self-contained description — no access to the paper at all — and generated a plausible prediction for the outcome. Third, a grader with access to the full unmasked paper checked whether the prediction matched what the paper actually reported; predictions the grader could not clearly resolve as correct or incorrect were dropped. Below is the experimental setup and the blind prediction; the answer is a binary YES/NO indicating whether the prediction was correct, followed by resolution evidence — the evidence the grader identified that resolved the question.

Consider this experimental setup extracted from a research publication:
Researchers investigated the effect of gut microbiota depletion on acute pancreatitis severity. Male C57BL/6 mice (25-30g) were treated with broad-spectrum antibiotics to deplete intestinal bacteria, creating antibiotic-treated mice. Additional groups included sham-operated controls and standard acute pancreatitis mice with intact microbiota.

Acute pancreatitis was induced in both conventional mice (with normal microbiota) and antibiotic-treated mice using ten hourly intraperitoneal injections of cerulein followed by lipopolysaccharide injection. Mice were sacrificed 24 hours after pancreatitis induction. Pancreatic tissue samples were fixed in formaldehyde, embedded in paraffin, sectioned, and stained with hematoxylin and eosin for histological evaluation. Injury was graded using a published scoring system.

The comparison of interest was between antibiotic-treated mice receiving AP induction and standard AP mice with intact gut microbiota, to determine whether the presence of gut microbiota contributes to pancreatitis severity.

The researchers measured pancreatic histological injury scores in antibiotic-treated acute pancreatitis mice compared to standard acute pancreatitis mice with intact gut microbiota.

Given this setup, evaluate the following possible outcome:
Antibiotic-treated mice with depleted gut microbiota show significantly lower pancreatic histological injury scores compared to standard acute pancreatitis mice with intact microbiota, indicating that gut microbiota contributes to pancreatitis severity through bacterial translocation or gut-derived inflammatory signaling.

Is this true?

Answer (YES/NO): YES